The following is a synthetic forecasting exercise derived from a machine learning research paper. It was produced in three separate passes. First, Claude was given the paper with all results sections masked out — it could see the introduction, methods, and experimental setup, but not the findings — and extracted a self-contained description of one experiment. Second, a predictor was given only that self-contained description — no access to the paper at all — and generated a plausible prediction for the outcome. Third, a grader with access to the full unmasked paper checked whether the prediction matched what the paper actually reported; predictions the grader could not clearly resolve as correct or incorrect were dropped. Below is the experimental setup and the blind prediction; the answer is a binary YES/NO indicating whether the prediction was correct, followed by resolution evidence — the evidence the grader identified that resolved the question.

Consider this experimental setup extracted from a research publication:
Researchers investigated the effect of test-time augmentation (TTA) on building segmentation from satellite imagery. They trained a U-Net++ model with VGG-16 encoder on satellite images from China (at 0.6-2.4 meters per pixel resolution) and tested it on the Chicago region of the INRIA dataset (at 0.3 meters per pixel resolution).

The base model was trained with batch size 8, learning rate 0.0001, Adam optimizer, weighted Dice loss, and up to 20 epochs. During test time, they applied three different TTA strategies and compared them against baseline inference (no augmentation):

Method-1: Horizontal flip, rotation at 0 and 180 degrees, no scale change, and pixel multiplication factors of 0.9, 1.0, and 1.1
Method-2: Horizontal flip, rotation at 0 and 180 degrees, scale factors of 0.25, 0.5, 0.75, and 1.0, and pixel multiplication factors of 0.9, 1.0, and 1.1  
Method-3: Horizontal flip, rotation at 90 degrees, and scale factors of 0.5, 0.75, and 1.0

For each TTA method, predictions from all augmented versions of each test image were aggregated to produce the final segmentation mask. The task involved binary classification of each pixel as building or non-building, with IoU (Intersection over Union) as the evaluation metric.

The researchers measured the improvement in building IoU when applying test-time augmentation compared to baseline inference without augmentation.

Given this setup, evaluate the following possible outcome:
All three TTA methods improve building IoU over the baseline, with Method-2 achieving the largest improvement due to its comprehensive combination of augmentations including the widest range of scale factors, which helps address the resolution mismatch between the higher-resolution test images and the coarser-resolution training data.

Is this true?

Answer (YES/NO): NO